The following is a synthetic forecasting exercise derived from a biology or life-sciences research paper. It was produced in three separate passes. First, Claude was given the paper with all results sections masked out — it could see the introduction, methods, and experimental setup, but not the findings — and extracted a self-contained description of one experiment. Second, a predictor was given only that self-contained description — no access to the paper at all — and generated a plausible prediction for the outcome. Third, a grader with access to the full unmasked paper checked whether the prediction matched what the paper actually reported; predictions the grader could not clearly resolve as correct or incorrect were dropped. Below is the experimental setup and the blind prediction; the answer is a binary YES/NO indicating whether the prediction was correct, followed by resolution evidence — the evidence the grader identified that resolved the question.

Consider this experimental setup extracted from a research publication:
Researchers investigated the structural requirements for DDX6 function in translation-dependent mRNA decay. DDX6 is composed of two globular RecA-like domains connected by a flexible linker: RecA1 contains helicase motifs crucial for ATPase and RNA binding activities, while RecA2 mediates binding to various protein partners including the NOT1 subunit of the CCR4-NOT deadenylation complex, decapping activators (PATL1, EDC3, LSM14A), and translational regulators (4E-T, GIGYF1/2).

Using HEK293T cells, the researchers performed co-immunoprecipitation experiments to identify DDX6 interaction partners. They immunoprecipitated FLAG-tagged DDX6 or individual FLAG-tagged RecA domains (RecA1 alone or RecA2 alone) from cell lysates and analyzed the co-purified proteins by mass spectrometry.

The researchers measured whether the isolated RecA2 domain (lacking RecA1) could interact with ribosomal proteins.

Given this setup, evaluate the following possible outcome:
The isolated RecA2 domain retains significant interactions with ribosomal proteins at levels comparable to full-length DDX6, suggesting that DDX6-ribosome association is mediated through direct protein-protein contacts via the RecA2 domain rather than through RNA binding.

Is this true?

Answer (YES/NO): YES